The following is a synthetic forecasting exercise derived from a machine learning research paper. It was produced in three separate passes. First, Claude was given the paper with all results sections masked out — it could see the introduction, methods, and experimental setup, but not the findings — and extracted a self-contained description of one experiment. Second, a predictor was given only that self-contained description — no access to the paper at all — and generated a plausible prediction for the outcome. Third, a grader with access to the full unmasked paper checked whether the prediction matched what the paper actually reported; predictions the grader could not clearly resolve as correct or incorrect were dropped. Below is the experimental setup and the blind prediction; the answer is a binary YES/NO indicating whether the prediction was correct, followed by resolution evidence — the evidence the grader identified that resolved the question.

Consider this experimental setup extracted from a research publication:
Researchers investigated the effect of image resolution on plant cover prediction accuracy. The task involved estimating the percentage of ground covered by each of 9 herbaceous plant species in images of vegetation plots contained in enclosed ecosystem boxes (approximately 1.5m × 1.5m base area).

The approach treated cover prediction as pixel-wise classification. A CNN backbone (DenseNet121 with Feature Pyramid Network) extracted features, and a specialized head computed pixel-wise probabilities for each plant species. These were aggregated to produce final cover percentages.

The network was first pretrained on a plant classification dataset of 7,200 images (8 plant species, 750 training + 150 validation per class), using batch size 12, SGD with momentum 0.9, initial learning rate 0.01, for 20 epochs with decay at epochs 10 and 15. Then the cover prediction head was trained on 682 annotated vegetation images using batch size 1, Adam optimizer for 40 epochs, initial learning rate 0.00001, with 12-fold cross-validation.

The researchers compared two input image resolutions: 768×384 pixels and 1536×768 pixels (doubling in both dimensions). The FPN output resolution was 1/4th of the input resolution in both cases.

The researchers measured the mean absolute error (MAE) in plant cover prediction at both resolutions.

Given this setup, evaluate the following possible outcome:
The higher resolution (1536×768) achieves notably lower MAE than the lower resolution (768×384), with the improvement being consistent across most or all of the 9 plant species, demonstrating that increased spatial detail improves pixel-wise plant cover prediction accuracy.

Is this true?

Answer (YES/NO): NO